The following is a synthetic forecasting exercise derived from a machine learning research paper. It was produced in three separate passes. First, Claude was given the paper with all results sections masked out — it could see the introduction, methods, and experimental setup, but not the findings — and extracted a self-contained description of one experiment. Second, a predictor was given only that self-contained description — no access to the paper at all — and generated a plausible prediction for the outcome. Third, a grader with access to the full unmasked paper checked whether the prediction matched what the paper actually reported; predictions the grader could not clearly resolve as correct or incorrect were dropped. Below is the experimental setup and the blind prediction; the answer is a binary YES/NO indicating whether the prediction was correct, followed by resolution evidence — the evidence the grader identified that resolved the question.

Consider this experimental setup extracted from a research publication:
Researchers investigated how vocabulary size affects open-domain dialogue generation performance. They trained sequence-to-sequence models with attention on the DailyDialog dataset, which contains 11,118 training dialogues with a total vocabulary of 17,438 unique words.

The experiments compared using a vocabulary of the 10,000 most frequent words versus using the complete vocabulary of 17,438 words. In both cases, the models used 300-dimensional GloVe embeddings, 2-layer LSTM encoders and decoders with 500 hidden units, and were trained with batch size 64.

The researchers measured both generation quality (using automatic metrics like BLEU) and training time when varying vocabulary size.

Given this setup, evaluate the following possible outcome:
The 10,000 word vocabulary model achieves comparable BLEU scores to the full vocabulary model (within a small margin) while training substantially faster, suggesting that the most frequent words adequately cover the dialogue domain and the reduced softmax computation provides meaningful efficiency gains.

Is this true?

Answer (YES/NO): YES